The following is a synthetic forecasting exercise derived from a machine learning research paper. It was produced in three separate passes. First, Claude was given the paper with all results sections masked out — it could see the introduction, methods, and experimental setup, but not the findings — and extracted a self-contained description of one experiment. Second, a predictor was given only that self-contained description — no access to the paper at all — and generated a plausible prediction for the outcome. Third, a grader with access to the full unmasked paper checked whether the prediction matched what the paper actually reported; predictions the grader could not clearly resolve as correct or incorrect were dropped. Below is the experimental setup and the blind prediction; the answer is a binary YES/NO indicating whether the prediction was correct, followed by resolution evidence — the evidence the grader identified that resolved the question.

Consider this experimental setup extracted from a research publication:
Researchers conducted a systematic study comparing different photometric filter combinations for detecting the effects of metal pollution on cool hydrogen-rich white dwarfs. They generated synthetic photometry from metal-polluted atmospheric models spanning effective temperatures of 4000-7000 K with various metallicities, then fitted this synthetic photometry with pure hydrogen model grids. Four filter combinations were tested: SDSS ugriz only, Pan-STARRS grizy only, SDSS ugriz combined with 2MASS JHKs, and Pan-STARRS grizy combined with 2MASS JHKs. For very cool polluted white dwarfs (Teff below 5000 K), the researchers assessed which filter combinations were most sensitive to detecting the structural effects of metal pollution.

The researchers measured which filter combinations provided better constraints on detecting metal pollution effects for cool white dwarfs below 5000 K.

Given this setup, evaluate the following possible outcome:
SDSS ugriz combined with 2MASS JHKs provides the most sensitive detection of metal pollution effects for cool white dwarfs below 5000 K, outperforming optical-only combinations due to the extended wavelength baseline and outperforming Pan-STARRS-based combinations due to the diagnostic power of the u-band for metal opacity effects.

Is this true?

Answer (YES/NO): NO